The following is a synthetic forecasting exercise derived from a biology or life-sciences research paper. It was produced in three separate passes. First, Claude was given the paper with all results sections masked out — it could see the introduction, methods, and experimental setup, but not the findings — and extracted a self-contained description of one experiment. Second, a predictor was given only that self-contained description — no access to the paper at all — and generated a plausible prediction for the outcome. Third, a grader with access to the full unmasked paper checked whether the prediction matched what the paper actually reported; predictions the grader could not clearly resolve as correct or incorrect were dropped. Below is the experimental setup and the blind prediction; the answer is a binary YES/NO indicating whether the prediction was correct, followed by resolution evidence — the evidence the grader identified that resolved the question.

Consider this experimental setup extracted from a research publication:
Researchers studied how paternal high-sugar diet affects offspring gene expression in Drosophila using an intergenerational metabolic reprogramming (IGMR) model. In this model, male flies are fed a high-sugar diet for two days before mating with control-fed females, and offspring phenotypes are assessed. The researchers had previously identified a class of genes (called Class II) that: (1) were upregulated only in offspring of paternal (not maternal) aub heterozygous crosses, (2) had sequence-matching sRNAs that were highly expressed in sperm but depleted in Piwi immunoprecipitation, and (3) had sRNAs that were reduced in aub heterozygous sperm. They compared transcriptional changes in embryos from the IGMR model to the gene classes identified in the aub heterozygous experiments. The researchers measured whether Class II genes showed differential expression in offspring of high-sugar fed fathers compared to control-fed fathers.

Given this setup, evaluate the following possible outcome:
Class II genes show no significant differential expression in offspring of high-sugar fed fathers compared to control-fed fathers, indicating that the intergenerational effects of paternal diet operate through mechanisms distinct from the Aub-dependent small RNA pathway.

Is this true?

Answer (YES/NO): NO